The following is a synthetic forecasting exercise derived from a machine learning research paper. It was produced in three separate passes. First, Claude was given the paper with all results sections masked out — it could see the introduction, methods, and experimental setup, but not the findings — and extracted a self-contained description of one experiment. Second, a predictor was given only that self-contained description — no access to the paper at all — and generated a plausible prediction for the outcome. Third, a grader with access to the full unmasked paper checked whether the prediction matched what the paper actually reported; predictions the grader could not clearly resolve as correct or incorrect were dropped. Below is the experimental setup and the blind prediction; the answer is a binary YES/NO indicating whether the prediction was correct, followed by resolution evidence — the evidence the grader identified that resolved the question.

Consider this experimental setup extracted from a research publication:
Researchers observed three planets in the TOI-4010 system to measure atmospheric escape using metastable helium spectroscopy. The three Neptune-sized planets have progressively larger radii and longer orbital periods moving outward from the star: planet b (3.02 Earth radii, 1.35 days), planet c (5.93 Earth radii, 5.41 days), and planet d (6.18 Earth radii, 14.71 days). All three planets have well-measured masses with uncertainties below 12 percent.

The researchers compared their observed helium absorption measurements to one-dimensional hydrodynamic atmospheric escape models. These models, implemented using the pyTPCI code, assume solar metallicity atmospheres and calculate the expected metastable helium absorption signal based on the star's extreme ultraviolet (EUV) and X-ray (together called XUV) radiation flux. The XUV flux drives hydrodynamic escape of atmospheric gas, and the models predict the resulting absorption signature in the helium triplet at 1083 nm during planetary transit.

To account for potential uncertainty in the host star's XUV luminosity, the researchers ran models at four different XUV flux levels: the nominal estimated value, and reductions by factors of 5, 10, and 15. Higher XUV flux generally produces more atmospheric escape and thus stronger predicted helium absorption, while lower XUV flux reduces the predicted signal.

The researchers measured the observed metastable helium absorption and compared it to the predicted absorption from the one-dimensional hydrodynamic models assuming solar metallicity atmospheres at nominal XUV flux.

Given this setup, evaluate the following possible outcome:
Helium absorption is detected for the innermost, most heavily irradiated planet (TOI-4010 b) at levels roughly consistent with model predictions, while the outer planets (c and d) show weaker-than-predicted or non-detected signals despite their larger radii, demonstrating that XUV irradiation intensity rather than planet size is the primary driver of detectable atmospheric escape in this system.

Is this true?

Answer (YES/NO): NO